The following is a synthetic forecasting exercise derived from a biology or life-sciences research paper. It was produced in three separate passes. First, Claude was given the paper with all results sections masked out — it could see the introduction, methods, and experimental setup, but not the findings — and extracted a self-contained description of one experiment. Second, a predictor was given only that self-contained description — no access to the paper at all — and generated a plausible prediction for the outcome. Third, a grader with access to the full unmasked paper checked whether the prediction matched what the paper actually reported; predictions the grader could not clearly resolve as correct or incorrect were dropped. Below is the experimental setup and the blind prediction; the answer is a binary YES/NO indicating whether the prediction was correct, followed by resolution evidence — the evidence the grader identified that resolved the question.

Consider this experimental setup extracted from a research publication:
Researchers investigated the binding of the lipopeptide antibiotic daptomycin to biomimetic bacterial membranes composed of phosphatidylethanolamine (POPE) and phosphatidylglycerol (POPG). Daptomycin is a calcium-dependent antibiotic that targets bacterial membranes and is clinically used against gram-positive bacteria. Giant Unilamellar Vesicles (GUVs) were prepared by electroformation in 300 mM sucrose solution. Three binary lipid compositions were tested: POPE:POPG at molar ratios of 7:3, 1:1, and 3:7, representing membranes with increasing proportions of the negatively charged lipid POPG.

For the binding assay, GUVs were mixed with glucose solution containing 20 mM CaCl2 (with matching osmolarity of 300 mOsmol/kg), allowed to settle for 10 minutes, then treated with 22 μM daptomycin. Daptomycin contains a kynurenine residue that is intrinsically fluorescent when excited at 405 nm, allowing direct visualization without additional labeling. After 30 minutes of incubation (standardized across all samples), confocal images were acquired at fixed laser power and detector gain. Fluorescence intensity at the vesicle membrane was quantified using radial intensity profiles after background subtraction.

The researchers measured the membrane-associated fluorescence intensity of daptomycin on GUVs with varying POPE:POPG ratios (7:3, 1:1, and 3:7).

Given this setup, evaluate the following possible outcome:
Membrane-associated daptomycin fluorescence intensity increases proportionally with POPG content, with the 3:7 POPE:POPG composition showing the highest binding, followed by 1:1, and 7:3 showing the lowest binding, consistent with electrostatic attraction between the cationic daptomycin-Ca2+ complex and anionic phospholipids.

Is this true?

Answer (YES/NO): YES